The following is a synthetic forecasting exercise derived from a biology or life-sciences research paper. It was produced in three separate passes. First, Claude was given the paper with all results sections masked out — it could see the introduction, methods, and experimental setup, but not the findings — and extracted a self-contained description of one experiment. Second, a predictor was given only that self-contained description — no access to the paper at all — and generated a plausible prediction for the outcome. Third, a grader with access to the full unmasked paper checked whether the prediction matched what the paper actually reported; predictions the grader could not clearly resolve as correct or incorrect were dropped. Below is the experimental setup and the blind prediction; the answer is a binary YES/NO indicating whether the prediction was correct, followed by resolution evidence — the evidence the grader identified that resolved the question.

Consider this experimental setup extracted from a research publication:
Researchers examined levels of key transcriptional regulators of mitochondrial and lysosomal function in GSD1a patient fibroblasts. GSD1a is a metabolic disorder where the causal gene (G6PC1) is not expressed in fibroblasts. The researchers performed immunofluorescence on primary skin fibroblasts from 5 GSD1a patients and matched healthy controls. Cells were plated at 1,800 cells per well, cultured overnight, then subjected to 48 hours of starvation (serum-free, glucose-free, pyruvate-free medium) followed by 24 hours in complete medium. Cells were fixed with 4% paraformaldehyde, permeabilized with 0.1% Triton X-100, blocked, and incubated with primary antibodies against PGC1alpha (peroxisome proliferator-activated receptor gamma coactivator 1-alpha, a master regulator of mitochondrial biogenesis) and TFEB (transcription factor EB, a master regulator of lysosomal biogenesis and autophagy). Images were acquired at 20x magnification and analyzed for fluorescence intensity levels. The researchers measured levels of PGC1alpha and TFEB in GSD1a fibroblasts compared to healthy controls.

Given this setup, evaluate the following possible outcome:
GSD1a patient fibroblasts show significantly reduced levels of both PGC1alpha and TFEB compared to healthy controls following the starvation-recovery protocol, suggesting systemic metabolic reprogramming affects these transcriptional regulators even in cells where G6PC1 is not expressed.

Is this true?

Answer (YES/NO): YES